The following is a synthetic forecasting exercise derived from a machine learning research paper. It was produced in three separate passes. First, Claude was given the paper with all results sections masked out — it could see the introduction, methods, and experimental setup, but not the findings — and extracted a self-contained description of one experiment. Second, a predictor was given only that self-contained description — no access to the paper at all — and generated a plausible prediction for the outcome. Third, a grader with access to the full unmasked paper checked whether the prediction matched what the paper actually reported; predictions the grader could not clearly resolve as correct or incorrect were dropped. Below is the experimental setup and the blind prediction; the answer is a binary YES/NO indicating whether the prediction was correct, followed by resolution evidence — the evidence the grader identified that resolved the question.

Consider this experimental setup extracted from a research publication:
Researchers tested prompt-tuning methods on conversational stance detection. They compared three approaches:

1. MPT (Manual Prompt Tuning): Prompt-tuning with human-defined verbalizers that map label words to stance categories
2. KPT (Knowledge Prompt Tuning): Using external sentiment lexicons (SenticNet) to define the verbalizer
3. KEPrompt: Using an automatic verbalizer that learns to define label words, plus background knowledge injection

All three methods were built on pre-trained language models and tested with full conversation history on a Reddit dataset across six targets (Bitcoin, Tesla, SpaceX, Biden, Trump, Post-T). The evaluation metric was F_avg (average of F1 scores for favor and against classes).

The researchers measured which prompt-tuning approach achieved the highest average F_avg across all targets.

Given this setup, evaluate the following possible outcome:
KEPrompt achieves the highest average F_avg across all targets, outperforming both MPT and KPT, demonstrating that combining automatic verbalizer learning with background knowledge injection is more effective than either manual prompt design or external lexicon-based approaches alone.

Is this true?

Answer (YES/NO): NO